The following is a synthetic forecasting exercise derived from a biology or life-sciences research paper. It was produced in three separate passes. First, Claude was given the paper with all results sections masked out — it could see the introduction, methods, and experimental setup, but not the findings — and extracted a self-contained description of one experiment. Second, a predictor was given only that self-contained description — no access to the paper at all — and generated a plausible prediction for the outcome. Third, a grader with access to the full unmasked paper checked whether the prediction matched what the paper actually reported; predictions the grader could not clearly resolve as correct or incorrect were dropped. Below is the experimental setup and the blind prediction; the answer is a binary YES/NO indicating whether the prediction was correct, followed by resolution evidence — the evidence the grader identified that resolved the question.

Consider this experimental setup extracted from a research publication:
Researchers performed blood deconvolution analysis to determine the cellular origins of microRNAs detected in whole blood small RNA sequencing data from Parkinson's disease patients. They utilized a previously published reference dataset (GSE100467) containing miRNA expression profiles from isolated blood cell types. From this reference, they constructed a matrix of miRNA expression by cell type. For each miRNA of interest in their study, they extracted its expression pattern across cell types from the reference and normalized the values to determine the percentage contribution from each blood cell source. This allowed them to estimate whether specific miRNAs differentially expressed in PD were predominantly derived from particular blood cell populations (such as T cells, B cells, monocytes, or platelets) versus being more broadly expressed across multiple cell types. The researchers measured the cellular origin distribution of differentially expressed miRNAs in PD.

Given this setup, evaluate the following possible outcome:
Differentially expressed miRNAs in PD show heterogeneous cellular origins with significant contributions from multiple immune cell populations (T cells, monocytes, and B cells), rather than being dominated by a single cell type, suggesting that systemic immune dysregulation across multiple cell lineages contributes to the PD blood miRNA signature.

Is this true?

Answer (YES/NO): NO